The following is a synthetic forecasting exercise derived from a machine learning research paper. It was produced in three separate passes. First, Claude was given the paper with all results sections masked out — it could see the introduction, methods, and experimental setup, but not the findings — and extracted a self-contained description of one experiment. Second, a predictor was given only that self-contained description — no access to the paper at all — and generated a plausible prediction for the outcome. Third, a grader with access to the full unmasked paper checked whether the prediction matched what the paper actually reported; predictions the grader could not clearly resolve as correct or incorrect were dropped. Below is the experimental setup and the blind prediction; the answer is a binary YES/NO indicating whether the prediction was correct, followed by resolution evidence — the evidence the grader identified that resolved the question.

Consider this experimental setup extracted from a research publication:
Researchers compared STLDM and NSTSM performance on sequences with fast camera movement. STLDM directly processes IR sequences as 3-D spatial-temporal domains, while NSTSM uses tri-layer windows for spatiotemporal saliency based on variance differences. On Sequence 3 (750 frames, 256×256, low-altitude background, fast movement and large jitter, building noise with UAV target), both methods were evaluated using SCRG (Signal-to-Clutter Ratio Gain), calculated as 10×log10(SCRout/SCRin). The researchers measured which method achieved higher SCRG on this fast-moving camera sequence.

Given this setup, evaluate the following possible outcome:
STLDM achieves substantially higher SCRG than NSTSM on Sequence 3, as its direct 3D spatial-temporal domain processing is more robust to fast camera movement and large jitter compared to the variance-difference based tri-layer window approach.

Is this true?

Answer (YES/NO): YES